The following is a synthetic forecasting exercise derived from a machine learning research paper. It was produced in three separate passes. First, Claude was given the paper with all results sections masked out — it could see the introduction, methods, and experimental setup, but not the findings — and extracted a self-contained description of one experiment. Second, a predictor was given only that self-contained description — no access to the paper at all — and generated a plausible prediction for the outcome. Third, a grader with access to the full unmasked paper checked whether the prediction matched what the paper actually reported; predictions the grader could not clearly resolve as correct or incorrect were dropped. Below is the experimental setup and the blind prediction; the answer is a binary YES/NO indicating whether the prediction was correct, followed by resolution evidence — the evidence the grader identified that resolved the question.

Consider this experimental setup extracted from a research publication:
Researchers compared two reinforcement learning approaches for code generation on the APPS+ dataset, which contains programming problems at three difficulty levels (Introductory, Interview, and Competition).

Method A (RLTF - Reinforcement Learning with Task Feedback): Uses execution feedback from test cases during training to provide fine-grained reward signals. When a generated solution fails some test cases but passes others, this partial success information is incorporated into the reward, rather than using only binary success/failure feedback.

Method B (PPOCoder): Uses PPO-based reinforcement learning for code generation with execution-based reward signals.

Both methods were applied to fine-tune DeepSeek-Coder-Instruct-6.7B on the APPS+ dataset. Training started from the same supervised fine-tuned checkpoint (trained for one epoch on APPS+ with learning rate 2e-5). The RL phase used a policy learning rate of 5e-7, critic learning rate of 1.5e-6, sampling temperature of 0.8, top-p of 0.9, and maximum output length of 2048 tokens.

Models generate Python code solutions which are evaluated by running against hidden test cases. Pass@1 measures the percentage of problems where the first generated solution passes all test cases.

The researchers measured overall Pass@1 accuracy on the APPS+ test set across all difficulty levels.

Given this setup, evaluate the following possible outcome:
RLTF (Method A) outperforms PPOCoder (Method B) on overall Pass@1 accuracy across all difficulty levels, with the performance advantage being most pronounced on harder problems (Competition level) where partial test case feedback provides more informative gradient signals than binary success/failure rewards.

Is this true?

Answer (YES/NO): NO